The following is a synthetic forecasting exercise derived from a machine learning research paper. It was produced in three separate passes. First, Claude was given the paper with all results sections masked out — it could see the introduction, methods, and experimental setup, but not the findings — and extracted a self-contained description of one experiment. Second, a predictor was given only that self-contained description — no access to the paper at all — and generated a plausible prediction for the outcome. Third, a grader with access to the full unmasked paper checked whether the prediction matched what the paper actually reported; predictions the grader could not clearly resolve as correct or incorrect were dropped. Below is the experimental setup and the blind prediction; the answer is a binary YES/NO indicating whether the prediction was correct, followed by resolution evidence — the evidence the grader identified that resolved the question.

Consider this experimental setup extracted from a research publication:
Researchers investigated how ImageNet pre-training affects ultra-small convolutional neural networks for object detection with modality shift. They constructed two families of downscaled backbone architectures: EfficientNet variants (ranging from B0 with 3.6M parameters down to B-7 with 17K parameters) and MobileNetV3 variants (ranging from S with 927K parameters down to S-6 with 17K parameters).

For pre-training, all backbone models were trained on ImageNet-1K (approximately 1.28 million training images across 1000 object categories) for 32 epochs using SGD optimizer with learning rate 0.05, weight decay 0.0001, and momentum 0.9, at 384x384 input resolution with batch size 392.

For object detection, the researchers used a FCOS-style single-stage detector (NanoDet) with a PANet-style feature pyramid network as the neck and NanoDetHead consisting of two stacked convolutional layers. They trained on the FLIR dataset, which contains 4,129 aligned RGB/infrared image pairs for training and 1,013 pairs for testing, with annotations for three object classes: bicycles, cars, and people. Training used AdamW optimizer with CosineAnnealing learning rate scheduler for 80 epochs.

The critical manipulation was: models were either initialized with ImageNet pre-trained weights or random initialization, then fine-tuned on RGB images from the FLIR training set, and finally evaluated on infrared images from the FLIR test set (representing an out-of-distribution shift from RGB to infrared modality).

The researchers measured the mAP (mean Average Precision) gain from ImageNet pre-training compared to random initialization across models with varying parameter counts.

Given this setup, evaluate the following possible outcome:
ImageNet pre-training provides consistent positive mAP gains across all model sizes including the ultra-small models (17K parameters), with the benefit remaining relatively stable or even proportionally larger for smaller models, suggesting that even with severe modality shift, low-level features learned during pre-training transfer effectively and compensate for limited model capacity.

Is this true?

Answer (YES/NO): NO